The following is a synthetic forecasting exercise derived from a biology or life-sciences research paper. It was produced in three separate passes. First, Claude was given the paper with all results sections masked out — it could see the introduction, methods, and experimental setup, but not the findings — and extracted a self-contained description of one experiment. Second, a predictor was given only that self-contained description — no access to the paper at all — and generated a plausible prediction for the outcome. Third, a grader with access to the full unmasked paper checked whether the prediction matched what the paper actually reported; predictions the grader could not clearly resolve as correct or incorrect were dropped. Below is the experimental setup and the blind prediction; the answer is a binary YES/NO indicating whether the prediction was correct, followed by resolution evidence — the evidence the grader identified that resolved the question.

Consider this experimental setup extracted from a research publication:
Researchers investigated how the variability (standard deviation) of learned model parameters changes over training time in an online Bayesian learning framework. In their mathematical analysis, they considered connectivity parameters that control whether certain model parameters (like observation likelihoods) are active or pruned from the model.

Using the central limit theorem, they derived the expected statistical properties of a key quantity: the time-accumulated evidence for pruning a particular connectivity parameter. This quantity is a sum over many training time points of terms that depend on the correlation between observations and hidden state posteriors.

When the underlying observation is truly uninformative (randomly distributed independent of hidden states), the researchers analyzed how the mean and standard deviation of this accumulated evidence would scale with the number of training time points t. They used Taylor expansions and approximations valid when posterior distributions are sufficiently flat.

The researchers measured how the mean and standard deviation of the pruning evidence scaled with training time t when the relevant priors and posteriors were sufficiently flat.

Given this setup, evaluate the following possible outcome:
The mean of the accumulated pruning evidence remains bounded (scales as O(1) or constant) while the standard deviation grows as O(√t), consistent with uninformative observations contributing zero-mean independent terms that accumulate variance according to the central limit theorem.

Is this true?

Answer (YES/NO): NO